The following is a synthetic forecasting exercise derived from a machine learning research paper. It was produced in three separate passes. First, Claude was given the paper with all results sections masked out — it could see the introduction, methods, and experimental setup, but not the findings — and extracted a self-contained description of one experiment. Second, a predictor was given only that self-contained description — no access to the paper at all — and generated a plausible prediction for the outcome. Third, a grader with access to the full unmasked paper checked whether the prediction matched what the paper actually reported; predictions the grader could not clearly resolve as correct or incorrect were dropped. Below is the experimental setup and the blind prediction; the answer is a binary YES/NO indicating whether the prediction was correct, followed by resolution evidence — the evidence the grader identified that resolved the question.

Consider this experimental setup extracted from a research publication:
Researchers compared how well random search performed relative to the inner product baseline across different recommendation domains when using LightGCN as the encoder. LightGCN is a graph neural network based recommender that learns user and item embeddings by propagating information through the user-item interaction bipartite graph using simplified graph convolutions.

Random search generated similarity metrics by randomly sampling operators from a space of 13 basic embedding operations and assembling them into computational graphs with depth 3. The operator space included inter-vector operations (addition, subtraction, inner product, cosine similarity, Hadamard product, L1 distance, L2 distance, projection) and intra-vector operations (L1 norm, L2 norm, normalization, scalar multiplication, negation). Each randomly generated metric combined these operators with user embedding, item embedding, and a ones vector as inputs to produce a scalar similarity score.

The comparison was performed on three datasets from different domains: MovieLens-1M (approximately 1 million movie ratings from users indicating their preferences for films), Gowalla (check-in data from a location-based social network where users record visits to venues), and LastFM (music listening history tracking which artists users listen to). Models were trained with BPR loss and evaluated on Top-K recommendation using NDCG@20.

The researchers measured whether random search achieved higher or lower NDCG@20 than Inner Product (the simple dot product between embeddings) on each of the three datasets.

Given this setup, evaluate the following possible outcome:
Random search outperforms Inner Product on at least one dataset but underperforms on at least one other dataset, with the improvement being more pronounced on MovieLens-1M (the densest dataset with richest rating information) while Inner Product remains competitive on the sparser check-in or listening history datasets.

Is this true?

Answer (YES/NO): NO